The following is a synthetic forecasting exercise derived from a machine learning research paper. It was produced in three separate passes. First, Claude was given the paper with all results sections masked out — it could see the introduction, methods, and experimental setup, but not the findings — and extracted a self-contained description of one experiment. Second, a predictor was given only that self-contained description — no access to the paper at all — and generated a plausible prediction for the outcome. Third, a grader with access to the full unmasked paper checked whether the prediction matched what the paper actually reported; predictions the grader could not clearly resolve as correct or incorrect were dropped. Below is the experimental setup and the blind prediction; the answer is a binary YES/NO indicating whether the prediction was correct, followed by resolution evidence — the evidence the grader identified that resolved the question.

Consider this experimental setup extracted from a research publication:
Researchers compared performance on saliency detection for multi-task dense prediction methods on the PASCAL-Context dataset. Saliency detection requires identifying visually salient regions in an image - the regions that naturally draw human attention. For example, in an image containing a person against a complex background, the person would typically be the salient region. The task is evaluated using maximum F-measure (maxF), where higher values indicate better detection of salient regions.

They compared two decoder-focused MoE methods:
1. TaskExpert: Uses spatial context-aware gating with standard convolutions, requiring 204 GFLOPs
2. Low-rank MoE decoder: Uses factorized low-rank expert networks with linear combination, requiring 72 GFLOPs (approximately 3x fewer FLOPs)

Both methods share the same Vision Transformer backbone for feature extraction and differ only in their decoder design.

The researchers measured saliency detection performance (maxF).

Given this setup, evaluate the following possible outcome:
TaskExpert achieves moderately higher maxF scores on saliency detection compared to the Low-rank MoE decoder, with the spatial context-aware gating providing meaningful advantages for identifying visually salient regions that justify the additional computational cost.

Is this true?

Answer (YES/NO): NO